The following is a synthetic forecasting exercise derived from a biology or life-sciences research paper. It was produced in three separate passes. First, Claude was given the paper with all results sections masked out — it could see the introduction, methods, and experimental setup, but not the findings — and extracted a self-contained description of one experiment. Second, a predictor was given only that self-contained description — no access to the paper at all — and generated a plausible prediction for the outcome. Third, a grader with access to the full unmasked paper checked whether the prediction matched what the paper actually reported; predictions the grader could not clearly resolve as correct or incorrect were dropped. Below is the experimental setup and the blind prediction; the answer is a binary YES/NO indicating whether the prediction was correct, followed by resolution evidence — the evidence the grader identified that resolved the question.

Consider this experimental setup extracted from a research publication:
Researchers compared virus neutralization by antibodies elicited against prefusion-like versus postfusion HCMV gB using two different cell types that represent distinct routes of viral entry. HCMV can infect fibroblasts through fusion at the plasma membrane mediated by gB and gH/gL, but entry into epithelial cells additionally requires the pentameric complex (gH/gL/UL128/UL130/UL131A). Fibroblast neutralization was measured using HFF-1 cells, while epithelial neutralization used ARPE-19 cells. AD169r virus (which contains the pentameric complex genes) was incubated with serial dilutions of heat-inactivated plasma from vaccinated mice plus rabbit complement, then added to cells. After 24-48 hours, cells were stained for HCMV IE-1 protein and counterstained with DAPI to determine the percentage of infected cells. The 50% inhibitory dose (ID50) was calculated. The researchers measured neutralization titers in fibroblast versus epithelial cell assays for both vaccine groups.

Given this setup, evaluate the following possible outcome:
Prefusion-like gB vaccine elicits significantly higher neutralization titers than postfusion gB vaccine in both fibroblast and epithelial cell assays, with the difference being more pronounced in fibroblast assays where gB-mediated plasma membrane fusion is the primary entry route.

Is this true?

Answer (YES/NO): NO